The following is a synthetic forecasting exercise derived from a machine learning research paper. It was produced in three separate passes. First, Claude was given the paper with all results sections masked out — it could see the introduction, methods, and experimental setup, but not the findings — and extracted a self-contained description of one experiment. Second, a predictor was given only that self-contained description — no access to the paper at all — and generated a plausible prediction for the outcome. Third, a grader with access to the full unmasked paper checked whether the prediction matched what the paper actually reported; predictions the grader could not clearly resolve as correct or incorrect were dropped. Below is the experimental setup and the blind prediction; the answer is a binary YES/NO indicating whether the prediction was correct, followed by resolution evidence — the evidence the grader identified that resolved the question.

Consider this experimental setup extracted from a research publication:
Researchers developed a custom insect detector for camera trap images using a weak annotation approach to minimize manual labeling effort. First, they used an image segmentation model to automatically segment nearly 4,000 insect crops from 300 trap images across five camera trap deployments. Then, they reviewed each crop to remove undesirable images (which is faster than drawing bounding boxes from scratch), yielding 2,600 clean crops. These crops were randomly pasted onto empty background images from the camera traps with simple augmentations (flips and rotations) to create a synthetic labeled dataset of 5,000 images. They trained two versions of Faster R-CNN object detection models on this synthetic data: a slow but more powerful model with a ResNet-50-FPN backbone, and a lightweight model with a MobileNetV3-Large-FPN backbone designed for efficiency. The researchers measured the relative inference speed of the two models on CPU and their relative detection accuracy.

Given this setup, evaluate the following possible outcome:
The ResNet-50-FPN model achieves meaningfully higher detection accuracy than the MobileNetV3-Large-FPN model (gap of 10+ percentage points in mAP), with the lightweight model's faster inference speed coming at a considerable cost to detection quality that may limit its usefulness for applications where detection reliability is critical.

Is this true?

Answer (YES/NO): NO